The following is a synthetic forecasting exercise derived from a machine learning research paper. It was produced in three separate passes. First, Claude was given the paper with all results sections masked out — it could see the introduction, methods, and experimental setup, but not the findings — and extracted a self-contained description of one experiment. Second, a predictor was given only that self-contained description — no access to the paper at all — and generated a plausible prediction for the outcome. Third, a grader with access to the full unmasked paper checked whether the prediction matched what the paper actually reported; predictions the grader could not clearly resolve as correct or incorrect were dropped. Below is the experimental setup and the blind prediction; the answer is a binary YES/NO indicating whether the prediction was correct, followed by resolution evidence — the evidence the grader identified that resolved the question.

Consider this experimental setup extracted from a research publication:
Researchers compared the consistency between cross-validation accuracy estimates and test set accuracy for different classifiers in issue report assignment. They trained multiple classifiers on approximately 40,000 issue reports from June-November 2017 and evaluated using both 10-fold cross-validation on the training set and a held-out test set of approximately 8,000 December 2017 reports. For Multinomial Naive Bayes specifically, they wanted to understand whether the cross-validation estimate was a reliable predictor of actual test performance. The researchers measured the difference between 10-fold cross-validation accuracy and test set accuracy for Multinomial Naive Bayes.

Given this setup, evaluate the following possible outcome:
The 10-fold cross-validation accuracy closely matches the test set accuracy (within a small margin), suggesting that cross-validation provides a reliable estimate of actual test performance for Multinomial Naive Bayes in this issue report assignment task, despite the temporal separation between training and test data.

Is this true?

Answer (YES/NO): NO